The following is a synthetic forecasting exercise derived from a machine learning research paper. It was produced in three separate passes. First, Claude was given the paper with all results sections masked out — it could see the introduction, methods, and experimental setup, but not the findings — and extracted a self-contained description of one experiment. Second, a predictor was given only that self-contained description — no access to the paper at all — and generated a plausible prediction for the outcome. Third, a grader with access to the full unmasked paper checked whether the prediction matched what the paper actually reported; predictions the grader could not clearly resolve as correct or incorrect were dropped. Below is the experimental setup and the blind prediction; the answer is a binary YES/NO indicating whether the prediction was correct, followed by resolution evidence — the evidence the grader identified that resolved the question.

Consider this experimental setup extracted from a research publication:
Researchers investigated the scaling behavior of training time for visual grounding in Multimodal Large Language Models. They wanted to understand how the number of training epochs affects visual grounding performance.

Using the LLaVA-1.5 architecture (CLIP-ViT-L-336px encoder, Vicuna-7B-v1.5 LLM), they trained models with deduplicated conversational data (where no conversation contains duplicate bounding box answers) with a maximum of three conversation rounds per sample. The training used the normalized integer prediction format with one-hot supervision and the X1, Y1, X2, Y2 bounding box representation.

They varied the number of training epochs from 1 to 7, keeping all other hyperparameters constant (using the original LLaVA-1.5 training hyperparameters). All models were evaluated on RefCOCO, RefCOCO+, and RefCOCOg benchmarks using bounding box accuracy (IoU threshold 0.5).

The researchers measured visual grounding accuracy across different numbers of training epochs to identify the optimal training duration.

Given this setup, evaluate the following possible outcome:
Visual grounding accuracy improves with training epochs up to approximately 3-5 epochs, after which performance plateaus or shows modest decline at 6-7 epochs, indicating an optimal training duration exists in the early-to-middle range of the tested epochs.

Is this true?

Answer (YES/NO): YES